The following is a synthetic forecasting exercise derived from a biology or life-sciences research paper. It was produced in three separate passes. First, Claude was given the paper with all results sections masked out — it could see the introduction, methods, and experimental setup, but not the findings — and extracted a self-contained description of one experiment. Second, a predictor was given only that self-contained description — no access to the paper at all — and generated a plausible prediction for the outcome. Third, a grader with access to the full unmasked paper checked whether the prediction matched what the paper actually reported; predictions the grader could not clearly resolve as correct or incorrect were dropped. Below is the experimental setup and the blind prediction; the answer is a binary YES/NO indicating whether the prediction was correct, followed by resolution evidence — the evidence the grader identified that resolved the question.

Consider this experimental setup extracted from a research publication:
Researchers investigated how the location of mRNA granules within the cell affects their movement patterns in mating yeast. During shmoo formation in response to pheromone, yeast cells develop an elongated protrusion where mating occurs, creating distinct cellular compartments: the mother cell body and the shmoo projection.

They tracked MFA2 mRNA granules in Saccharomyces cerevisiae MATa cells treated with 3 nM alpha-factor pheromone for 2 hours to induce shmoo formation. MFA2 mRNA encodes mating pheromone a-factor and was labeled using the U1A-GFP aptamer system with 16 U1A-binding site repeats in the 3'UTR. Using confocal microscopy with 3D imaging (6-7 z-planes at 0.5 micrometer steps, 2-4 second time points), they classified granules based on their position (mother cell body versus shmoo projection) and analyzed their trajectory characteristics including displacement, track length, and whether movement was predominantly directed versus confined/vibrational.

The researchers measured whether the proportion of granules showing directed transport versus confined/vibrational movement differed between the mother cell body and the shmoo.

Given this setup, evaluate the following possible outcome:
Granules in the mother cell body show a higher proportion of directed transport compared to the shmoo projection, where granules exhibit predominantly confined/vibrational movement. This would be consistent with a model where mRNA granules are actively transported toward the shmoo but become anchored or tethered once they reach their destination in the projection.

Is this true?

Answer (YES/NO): YES